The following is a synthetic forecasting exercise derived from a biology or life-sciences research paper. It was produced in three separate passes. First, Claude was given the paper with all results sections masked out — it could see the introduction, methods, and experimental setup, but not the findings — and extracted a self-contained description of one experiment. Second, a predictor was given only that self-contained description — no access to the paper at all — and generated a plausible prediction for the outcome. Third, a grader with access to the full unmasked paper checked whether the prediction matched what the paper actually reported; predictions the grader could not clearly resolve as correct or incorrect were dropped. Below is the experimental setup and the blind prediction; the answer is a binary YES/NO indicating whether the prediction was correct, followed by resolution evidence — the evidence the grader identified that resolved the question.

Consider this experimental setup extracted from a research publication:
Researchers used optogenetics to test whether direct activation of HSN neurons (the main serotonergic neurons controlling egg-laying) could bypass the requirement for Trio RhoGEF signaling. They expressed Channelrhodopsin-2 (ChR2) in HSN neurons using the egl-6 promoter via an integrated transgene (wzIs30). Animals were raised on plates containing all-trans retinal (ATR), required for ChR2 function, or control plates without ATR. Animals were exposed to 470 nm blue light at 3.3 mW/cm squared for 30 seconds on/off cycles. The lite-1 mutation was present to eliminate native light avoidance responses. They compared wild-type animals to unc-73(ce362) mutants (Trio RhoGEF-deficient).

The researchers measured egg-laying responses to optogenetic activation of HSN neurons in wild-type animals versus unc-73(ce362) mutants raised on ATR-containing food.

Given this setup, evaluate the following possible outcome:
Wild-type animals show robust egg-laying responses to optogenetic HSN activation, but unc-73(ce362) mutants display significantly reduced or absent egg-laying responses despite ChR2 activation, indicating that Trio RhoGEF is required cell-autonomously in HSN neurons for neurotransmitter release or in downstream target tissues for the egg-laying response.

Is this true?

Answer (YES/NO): YES